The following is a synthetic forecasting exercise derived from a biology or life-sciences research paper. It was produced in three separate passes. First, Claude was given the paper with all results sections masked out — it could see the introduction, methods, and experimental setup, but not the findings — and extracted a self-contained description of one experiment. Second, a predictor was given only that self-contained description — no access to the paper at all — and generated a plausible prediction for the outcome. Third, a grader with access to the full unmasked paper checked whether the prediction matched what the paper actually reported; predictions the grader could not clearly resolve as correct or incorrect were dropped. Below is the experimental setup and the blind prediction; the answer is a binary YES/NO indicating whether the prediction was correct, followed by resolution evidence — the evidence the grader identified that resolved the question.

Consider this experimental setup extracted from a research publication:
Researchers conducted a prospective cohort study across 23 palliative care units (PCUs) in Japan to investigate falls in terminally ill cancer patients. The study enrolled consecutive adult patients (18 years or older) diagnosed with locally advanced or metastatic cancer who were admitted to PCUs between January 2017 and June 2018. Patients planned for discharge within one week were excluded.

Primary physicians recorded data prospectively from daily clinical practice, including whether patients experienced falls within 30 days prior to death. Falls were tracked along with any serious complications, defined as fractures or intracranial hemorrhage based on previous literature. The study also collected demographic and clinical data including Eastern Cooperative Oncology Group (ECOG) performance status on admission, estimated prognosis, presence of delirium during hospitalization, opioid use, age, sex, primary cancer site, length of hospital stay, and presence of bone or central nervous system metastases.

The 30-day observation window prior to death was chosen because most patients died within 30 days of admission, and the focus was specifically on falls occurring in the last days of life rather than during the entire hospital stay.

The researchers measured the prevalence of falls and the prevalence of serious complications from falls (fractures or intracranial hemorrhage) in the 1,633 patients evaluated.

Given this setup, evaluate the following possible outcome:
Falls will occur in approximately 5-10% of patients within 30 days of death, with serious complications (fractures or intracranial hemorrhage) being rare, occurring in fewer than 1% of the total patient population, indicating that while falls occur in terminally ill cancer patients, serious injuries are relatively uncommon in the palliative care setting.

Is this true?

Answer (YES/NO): YES